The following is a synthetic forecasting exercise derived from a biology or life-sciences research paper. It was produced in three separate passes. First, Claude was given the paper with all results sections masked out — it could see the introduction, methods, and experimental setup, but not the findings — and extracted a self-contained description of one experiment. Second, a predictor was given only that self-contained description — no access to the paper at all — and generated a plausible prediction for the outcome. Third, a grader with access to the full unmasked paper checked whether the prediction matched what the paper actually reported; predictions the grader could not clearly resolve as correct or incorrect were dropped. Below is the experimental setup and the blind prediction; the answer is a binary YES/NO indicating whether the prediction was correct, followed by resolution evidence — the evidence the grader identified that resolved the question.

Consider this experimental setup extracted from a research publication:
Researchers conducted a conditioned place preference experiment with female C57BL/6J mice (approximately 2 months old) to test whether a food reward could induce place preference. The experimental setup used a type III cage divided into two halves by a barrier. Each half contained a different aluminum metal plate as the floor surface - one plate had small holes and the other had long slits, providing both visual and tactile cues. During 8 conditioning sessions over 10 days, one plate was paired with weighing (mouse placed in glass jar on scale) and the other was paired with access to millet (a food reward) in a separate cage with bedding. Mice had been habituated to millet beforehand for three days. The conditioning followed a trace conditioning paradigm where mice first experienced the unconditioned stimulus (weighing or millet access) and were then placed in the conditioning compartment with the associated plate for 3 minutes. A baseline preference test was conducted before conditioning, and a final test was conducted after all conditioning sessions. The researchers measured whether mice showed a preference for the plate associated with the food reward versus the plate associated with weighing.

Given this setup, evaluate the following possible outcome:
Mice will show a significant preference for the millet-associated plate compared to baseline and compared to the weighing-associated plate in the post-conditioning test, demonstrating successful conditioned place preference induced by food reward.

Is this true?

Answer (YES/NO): NO